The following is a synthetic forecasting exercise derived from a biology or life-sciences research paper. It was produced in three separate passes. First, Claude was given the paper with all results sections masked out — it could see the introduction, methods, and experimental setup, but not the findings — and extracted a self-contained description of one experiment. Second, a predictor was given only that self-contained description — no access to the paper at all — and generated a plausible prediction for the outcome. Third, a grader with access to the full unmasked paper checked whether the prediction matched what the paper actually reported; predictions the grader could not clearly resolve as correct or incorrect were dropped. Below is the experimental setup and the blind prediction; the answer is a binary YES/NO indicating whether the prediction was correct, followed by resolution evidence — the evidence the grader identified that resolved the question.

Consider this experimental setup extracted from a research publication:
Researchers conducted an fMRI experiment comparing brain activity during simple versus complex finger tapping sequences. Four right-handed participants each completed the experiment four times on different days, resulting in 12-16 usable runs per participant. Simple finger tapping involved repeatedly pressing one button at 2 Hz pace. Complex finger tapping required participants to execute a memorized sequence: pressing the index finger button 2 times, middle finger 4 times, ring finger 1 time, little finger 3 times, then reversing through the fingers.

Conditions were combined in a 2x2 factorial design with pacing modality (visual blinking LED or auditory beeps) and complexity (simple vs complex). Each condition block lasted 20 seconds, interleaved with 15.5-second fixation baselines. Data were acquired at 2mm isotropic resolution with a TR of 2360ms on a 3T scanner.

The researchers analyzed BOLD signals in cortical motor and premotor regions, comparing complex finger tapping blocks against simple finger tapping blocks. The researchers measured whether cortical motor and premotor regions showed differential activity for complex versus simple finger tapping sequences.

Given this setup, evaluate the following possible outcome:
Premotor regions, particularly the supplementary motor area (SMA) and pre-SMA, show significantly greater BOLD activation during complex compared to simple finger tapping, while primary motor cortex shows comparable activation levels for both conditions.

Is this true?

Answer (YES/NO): NO